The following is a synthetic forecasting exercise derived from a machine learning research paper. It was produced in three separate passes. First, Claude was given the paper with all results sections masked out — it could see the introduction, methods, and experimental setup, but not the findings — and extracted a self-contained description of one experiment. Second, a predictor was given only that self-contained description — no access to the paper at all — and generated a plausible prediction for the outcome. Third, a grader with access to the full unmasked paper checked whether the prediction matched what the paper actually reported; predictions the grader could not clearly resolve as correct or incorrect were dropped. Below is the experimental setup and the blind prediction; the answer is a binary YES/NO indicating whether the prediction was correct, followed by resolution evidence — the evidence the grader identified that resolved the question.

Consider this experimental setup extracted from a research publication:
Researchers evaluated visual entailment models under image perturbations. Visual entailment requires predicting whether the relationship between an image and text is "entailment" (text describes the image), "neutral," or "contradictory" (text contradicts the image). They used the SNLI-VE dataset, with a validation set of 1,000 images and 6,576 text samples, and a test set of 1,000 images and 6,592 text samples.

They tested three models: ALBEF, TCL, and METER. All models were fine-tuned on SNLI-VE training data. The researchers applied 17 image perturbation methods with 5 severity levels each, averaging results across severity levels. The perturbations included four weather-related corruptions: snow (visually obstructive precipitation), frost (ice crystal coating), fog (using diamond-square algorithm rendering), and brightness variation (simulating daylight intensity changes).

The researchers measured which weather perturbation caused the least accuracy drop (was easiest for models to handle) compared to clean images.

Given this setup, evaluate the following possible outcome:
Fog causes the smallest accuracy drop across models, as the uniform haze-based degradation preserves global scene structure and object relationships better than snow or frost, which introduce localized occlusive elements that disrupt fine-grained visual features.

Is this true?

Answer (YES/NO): NO